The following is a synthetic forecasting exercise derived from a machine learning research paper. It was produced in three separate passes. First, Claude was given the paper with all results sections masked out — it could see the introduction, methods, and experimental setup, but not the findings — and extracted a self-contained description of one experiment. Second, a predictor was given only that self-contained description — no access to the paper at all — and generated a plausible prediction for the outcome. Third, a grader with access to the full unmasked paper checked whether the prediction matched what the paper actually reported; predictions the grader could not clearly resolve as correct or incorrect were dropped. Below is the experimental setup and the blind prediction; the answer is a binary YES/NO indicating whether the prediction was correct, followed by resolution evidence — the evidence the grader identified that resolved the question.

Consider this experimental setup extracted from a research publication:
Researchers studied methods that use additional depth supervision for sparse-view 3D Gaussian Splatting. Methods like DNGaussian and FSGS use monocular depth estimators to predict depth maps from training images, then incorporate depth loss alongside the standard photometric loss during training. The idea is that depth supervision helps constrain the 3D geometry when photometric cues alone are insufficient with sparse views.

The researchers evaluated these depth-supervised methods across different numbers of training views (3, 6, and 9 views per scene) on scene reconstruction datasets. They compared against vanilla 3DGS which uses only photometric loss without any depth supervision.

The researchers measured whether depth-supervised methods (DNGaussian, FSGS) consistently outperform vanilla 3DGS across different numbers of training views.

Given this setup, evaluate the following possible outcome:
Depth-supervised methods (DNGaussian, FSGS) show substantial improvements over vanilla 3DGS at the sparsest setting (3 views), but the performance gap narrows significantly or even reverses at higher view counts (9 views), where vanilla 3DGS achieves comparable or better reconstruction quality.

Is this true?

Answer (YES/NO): NO